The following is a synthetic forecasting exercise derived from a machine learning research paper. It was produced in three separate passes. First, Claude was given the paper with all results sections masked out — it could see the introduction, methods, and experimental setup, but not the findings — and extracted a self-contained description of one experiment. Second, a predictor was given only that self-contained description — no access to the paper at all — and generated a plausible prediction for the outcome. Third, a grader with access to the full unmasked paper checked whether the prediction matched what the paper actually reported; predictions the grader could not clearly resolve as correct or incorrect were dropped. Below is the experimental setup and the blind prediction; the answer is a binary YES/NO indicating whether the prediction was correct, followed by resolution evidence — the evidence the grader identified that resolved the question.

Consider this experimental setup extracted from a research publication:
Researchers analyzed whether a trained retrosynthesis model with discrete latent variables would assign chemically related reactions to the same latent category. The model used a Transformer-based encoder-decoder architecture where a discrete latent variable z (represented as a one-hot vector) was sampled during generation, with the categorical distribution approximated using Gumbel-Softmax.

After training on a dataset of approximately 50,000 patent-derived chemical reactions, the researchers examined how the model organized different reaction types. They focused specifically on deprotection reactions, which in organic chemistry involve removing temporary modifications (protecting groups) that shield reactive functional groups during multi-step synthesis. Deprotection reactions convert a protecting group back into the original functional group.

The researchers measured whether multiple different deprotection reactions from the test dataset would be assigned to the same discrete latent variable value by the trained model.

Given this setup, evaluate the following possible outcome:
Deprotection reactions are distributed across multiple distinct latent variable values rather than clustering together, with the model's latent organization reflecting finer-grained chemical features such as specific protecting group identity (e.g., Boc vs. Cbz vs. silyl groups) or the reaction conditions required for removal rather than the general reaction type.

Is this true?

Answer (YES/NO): NO